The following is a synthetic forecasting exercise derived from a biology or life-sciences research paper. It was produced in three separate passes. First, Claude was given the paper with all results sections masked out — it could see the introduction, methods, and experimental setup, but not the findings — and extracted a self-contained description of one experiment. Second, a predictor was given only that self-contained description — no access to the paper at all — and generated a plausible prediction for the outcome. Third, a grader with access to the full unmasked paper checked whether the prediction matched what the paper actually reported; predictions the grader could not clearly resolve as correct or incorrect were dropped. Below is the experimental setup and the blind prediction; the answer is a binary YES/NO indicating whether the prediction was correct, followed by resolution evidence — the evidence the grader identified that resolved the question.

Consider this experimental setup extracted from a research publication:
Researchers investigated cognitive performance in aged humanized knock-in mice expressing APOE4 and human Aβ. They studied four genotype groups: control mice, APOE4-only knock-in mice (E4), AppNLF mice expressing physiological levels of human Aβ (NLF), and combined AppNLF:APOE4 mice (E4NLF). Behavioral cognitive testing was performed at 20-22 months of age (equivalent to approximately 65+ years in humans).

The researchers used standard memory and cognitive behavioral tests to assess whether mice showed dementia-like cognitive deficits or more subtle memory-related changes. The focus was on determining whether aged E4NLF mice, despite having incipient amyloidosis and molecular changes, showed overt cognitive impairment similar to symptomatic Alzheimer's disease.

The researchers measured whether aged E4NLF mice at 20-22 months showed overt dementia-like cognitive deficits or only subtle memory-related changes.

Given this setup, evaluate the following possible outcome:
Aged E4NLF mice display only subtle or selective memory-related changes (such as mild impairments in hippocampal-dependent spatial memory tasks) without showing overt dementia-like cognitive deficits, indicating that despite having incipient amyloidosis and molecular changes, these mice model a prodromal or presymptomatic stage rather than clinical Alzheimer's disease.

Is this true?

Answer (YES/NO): YES